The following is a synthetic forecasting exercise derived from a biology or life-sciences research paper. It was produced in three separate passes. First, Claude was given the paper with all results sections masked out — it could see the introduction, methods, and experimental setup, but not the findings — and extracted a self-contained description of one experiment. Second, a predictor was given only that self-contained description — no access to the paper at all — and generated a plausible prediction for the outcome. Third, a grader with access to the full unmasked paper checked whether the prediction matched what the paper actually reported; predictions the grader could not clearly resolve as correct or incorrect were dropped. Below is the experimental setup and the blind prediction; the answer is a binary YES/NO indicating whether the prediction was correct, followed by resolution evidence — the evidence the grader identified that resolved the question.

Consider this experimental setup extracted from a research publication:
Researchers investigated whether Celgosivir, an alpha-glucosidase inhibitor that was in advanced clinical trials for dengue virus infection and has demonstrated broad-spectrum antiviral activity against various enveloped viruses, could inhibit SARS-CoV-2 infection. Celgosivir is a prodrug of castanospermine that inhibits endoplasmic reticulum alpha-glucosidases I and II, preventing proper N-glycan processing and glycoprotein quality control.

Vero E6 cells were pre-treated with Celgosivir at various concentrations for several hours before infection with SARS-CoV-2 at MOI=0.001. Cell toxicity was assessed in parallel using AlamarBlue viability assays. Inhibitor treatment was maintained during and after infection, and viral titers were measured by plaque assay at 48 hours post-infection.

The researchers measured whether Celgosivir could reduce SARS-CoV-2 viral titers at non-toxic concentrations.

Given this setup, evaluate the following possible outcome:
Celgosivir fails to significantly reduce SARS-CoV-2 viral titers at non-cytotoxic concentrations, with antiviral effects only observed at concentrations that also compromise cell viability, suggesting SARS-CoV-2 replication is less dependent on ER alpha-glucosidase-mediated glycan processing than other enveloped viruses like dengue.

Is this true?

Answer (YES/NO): NO